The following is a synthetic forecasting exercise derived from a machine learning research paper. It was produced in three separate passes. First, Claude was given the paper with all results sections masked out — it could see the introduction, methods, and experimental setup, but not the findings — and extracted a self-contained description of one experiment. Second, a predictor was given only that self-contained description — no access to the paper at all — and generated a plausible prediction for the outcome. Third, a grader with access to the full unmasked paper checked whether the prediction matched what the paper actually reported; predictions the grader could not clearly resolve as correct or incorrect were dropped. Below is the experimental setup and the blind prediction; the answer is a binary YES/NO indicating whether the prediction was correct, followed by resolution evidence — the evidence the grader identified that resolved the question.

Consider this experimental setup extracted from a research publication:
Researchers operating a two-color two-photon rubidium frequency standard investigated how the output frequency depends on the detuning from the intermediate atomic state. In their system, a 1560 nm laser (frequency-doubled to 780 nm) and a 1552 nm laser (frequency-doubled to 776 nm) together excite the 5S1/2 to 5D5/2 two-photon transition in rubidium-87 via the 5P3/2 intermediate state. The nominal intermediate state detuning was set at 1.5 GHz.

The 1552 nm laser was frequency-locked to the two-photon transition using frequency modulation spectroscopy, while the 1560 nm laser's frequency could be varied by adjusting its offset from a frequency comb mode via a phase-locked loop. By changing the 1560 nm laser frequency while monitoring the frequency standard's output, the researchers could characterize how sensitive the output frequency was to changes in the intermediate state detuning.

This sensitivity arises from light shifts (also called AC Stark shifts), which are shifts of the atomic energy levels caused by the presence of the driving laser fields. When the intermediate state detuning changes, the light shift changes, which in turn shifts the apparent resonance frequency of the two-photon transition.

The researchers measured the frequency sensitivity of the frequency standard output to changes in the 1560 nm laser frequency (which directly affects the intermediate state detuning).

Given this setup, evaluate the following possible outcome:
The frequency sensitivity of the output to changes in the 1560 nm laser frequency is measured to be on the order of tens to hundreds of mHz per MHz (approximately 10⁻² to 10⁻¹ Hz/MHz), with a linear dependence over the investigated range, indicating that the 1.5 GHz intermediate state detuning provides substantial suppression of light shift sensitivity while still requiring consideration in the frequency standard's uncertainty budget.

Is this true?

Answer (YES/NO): NO